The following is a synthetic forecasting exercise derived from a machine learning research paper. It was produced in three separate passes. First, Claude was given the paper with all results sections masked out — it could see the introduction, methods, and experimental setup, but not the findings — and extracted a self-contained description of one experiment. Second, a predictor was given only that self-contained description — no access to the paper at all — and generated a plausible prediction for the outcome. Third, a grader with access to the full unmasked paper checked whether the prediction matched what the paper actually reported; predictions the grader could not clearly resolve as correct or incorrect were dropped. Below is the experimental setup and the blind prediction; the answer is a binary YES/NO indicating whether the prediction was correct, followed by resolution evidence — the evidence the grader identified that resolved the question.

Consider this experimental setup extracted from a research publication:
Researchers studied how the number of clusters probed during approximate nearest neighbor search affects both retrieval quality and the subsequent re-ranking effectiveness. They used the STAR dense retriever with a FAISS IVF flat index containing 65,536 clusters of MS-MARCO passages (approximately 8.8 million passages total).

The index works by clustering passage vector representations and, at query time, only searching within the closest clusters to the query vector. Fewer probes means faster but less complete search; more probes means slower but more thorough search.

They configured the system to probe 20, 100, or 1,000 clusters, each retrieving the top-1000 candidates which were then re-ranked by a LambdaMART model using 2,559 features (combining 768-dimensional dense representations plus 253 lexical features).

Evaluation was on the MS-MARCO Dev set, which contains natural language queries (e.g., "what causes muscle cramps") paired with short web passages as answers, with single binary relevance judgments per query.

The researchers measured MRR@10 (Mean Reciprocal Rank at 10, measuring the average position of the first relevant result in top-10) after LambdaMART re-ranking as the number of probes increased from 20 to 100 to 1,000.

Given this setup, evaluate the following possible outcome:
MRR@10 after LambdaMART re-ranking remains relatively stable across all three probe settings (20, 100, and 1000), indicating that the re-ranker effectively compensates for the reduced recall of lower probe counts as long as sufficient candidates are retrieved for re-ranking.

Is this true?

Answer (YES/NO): NO